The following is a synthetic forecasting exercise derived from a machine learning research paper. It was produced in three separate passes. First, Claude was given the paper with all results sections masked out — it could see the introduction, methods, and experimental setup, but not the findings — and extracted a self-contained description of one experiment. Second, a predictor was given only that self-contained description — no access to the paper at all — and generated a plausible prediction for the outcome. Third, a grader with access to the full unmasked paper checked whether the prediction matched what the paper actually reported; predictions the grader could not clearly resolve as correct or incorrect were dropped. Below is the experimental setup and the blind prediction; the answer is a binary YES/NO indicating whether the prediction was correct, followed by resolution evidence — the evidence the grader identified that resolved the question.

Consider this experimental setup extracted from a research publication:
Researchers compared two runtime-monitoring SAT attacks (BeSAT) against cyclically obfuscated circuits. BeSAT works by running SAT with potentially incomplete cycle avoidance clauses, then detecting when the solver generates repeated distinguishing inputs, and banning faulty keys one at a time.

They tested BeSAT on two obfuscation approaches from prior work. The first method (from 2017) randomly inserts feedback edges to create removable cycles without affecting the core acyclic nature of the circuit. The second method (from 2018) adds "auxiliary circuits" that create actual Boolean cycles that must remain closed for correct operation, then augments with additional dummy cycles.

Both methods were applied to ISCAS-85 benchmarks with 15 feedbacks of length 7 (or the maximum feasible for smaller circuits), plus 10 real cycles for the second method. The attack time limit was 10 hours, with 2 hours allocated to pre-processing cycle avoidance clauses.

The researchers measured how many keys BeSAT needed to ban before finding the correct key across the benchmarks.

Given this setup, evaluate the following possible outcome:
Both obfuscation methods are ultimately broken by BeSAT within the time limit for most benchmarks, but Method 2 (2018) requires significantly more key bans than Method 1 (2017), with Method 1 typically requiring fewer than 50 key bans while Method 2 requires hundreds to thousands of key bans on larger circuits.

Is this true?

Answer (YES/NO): NO